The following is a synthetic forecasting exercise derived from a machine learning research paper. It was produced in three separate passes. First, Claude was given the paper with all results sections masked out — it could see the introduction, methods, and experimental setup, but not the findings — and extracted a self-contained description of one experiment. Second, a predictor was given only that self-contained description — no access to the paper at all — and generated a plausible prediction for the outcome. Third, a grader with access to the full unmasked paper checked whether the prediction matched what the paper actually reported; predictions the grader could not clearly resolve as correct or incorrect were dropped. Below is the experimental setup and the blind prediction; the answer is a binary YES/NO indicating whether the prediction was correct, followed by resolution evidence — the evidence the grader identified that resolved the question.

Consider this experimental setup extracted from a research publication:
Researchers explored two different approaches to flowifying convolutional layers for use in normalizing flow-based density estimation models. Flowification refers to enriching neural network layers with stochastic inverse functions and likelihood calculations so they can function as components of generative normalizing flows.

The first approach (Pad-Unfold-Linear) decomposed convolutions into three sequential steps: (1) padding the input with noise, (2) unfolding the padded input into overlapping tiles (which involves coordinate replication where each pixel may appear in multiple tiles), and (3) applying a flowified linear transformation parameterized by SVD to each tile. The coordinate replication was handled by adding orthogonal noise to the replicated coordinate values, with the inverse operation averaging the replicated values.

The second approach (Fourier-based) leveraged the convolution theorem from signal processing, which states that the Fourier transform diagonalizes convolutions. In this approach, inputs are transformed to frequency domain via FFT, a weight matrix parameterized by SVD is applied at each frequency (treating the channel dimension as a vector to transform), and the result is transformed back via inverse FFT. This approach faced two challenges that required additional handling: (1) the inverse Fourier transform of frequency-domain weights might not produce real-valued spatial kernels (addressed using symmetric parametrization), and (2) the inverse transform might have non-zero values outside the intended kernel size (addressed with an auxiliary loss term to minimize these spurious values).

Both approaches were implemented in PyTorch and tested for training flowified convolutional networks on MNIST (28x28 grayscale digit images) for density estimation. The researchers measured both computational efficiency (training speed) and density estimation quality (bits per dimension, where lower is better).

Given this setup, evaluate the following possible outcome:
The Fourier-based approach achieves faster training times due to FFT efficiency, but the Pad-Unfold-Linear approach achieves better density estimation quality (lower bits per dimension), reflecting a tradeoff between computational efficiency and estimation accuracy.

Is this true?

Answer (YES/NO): NO